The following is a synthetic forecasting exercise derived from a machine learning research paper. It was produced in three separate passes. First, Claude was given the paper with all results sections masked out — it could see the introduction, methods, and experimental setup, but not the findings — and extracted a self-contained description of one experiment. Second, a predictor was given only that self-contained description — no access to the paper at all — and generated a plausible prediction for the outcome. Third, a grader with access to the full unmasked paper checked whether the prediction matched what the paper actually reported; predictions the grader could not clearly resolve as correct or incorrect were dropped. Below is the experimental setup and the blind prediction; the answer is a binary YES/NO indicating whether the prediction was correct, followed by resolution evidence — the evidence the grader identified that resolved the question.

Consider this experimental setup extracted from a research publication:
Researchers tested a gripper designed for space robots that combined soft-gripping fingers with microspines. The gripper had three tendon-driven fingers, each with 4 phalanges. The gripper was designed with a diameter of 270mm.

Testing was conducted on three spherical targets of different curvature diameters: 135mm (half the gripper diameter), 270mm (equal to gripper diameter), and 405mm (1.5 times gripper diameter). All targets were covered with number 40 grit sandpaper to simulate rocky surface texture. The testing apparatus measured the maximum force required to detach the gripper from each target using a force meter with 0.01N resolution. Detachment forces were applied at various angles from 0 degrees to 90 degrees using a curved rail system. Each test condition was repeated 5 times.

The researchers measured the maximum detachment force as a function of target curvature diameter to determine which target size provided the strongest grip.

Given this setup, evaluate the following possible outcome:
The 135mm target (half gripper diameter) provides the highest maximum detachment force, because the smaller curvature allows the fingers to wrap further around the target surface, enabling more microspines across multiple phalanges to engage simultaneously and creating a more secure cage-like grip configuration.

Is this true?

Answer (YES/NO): YES